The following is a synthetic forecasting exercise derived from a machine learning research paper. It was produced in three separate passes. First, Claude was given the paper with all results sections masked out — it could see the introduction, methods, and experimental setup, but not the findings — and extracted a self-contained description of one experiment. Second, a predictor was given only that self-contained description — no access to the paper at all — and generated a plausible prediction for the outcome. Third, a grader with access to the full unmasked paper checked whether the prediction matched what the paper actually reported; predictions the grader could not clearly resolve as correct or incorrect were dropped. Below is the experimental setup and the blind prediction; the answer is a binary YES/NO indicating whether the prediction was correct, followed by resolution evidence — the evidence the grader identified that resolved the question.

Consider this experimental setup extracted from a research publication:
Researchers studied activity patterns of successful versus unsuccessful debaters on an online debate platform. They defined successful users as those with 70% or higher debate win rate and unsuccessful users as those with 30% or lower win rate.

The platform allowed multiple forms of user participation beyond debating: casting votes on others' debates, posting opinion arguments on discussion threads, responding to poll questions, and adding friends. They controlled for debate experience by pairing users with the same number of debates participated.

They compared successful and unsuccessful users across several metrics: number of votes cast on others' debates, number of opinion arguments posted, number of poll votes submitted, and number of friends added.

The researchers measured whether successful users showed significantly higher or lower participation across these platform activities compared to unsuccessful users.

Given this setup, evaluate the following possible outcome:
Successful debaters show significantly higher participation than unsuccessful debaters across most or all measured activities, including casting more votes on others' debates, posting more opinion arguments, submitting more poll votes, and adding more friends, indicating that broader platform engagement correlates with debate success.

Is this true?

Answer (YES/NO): YES